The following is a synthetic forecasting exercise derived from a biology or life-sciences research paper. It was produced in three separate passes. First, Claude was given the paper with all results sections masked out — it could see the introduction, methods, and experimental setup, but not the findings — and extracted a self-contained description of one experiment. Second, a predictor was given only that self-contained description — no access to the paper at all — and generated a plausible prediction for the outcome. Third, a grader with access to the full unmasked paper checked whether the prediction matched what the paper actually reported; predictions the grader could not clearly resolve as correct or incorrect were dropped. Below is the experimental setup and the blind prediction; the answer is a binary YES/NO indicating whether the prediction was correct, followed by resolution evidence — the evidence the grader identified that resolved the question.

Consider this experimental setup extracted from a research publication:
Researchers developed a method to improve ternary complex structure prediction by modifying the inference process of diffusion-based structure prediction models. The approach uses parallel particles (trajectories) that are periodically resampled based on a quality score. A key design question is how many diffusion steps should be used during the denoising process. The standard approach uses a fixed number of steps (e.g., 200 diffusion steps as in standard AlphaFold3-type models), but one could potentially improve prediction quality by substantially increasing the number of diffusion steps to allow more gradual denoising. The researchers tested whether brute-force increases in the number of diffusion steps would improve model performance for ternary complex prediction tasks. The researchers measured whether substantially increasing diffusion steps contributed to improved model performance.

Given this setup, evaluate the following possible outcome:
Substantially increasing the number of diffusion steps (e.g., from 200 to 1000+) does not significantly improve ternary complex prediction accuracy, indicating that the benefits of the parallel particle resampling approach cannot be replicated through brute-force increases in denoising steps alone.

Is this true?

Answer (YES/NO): YES